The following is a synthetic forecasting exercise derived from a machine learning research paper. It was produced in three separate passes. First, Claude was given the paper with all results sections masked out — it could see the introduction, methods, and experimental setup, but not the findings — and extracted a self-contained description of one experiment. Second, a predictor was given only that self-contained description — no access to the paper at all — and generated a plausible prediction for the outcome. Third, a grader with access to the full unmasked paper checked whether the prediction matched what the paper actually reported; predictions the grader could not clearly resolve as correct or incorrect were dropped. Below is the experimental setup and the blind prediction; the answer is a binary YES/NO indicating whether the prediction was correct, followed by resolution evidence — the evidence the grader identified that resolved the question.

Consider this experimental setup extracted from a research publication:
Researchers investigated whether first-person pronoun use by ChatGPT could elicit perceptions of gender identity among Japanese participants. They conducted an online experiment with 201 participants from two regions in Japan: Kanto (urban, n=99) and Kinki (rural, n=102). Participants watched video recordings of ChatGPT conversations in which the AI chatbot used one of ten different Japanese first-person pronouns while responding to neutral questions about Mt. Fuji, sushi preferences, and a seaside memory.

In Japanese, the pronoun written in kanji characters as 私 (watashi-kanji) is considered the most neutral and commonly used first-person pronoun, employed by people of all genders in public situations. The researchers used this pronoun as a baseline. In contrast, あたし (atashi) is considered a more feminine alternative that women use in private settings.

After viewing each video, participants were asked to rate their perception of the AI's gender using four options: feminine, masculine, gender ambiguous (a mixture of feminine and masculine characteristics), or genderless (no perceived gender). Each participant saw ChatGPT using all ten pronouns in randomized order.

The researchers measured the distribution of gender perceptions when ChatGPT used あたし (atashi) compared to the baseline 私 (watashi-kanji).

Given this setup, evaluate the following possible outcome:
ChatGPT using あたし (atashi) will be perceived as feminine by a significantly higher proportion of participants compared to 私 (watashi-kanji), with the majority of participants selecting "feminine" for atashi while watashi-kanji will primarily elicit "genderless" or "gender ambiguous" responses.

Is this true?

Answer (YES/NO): YES